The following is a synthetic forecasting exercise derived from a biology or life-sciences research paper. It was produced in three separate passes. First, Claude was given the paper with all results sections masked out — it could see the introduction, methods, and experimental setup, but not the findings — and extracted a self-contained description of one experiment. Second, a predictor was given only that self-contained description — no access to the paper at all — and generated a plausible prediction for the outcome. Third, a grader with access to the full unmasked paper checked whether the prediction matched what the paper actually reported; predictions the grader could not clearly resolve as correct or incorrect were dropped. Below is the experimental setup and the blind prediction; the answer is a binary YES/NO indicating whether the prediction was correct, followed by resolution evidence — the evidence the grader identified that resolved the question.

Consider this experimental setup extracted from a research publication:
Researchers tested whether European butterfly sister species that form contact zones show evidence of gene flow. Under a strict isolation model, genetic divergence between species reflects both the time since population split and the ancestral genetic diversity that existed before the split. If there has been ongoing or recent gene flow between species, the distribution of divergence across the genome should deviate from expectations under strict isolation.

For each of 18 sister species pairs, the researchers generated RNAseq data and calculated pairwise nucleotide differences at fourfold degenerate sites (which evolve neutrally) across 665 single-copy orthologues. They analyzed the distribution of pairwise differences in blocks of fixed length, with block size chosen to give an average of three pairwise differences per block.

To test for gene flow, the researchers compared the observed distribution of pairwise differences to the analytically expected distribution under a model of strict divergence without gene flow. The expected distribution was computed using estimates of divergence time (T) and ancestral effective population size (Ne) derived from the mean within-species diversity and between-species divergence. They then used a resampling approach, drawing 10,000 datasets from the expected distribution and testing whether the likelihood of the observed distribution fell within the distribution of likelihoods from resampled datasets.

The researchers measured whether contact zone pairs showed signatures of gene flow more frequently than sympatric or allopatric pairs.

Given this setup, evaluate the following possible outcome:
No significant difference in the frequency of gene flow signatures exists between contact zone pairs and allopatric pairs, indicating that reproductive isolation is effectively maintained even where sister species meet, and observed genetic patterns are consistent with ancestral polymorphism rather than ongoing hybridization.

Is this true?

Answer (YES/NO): NO